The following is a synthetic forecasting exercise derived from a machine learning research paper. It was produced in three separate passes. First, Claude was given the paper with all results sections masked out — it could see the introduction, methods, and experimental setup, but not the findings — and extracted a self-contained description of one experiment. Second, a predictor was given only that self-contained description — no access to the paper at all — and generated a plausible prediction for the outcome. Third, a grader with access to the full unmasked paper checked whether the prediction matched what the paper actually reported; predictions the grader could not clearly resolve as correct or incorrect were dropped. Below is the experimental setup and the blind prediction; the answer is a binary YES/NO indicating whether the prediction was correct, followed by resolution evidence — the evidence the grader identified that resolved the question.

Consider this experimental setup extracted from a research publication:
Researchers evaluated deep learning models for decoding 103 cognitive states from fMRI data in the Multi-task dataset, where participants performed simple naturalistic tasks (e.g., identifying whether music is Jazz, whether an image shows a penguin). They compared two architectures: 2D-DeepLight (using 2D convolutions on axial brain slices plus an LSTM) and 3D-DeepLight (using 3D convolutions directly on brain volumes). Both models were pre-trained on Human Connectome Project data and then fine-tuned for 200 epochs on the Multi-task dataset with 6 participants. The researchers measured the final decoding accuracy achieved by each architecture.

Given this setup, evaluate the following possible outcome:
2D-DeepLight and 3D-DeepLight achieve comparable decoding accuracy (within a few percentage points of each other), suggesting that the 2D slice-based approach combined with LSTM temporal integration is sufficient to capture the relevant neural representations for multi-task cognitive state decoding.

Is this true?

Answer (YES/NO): NO